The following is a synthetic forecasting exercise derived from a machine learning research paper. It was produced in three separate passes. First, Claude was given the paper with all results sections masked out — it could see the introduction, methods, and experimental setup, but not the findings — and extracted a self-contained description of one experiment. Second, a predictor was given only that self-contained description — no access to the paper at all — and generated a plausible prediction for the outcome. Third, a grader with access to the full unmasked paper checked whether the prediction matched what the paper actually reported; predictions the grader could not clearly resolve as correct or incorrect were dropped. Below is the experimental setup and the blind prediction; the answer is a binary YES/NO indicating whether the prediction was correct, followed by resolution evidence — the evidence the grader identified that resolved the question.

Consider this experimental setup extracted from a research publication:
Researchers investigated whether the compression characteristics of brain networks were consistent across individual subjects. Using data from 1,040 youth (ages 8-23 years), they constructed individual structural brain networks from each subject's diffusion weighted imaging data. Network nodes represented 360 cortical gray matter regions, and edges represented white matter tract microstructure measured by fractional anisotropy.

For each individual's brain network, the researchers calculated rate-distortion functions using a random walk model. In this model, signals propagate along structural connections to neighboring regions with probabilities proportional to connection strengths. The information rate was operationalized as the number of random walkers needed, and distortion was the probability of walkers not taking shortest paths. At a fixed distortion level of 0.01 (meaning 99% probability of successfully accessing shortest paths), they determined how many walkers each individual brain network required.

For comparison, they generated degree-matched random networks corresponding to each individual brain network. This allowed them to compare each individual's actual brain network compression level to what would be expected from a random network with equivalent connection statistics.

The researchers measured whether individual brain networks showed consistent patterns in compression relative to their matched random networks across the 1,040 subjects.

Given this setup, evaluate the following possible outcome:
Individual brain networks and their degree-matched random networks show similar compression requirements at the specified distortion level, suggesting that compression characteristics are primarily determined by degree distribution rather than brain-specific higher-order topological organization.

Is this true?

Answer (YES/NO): NO